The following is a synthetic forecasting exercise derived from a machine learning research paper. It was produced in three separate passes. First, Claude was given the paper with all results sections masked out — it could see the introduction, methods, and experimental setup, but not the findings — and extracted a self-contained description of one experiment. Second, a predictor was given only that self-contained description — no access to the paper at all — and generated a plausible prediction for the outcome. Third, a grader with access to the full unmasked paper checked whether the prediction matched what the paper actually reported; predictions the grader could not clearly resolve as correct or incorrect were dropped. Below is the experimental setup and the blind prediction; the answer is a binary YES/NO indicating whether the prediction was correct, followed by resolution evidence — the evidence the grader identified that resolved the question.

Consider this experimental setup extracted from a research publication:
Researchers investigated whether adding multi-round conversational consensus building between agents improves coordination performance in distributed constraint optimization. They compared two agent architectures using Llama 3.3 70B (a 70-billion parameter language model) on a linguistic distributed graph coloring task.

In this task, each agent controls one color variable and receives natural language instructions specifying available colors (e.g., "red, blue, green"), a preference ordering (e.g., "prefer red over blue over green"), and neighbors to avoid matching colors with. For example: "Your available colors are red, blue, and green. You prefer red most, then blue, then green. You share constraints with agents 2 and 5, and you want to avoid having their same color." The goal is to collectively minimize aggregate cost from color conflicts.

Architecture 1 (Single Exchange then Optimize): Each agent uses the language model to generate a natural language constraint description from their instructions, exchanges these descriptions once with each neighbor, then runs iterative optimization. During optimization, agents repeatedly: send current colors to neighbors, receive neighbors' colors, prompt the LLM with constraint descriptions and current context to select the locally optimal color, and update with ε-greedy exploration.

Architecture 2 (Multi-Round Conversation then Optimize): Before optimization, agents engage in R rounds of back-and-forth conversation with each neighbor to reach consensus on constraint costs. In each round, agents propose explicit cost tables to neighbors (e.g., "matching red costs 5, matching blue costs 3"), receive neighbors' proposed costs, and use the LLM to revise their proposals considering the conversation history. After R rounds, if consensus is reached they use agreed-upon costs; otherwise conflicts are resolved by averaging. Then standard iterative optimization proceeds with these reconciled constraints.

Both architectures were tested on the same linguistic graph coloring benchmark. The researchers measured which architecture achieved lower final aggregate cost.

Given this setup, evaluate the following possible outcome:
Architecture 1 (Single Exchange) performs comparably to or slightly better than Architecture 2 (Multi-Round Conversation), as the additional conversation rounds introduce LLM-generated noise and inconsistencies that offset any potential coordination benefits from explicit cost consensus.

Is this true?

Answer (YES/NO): YES